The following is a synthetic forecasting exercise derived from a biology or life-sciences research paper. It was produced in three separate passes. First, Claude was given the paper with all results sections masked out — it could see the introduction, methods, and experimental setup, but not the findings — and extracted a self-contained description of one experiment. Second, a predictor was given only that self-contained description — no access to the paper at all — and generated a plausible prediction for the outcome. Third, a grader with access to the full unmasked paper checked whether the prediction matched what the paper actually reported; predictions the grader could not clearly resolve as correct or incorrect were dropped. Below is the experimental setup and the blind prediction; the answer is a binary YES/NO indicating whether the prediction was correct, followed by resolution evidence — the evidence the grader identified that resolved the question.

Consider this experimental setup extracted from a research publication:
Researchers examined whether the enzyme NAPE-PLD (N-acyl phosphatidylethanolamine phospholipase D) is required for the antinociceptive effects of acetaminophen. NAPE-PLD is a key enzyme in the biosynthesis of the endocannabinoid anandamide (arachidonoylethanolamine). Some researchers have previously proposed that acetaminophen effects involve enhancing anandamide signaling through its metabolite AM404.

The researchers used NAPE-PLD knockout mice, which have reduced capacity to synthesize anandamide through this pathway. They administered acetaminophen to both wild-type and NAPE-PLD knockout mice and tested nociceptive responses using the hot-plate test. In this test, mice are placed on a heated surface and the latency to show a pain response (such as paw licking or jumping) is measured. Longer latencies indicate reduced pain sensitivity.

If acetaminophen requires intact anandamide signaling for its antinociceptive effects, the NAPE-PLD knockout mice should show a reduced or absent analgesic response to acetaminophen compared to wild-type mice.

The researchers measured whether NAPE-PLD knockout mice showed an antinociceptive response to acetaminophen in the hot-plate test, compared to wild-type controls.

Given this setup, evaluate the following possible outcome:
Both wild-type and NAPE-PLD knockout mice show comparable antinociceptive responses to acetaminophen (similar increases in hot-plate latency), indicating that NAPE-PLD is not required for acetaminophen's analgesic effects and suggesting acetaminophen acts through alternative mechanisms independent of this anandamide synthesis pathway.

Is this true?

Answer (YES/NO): YES